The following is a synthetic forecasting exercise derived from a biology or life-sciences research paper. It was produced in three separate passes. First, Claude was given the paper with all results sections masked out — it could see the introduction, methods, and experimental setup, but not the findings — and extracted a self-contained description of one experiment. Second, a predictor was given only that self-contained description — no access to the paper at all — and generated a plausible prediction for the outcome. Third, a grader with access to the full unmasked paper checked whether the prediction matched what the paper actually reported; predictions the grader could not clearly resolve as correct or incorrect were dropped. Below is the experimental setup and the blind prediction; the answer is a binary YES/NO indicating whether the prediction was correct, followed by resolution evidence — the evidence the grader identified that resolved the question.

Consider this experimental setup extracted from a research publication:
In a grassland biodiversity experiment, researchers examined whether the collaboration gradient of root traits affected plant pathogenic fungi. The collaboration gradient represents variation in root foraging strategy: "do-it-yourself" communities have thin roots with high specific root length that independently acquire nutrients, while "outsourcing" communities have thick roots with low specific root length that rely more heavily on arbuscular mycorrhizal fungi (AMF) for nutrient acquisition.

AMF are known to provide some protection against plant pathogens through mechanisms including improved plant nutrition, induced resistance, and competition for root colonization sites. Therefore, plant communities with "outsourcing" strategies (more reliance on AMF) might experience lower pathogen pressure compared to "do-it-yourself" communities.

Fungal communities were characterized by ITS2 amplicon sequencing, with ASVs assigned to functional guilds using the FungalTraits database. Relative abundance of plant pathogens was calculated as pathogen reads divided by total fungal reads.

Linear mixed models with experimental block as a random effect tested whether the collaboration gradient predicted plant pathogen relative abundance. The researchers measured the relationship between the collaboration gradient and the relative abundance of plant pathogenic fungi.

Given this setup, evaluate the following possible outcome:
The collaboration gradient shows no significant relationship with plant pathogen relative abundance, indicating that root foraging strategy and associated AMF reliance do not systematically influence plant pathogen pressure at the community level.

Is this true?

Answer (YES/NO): NO